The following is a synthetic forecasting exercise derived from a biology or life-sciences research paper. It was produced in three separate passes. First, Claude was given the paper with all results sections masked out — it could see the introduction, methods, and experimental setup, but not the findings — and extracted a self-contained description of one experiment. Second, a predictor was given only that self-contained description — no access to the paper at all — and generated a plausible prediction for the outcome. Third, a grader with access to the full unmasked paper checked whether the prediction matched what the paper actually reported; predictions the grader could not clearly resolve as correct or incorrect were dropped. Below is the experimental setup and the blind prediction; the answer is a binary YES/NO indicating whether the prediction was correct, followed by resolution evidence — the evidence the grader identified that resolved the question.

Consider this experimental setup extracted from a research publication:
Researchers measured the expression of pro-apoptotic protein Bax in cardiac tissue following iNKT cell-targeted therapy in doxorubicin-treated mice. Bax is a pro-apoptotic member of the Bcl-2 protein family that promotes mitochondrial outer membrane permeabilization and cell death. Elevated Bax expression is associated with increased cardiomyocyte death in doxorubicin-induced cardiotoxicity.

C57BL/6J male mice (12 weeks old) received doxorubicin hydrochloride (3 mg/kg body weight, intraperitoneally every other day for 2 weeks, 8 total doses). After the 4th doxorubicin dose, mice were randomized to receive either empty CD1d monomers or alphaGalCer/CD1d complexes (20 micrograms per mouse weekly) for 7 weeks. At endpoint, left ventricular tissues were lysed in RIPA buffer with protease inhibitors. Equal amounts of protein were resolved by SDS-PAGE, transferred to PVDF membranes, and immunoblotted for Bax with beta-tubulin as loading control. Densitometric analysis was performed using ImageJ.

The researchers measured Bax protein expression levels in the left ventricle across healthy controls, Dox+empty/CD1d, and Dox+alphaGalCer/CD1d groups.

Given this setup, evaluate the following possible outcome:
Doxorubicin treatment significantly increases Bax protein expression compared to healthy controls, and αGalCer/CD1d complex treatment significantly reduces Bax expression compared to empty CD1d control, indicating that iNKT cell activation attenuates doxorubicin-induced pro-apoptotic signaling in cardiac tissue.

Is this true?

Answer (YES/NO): NO